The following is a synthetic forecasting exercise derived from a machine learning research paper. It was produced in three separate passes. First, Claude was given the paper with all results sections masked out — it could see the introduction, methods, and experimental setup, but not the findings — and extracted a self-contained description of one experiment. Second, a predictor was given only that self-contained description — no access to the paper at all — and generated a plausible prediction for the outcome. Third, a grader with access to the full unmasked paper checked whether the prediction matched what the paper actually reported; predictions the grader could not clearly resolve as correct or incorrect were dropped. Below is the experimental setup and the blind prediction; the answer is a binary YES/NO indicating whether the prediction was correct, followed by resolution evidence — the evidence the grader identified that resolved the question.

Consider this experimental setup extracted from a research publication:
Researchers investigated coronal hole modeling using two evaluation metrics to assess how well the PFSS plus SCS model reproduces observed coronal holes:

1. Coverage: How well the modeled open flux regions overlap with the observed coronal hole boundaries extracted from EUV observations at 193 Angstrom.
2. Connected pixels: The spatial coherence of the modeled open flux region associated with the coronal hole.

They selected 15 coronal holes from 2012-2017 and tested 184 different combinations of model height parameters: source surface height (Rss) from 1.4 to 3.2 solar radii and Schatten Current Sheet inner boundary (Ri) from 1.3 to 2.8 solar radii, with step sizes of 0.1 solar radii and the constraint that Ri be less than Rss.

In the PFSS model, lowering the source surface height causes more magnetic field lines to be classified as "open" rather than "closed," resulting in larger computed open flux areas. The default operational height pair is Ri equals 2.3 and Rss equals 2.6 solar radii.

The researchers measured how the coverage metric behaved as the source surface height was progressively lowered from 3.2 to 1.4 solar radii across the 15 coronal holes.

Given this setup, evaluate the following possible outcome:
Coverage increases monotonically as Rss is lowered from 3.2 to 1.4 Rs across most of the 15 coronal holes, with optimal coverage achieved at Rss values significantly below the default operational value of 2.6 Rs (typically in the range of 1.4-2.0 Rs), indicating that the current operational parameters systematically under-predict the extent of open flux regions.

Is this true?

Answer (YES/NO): NO